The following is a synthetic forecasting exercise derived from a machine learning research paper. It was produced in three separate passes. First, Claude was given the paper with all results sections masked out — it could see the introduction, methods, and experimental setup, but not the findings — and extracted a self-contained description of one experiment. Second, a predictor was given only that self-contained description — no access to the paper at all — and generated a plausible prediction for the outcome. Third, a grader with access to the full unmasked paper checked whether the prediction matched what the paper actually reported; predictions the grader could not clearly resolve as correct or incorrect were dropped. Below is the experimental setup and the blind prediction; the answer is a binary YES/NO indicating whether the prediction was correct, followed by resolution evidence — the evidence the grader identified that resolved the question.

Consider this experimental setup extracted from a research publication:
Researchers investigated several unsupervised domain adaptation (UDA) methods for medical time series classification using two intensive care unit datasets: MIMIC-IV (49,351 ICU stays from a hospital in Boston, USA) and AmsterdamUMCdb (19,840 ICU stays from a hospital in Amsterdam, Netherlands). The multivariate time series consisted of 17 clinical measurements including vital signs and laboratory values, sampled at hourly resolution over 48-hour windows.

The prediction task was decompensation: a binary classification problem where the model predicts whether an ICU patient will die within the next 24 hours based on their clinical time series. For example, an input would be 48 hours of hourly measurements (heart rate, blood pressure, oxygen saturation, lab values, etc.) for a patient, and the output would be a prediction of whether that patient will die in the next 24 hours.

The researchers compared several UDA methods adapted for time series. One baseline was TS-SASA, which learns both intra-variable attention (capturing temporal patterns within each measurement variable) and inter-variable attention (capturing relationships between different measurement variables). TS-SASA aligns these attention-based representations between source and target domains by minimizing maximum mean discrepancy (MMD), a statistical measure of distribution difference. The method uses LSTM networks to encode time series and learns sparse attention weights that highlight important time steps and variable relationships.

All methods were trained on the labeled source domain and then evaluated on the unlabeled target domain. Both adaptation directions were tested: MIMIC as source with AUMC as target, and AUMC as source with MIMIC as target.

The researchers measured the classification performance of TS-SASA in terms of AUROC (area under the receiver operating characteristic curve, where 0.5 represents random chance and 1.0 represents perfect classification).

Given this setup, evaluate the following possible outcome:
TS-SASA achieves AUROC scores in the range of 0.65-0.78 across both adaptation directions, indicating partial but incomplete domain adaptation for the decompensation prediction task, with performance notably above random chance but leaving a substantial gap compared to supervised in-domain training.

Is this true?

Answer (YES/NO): NO